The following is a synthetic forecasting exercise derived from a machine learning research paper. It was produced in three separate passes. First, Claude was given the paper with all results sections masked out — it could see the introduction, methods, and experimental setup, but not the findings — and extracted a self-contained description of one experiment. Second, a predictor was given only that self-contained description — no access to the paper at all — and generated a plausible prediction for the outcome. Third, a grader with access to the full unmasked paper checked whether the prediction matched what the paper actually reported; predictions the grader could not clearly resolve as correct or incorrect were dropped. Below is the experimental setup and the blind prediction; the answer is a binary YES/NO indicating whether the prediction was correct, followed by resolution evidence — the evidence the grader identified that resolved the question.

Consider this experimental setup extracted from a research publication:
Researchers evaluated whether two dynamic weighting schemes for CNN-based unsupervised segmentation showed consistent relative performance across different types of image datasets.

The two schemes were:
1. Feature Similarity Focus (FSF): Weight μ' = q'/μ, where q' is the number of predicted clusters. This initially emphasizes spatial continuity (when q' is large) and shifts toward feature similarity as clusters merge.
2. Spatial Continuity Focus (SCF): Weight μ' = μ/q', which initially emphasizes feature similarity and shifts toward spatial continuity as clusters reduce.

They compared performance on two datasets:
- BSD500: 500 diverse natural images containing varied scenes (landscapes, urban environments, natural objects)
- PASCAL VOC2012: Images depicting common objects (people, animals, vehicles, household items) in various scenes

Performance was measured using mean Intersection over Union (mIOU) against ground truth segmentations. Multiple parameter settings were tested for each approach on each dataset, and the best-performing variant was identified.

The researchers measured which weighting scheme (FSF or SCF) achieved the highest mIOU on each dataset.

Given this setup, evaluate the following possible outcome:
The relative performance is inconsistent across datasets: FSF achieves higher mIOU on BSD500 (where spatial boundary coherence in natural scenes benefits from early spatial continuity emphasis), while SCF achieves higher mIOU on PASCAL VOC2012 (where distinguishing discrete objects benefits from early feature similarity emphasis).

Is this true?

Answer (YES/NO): YES